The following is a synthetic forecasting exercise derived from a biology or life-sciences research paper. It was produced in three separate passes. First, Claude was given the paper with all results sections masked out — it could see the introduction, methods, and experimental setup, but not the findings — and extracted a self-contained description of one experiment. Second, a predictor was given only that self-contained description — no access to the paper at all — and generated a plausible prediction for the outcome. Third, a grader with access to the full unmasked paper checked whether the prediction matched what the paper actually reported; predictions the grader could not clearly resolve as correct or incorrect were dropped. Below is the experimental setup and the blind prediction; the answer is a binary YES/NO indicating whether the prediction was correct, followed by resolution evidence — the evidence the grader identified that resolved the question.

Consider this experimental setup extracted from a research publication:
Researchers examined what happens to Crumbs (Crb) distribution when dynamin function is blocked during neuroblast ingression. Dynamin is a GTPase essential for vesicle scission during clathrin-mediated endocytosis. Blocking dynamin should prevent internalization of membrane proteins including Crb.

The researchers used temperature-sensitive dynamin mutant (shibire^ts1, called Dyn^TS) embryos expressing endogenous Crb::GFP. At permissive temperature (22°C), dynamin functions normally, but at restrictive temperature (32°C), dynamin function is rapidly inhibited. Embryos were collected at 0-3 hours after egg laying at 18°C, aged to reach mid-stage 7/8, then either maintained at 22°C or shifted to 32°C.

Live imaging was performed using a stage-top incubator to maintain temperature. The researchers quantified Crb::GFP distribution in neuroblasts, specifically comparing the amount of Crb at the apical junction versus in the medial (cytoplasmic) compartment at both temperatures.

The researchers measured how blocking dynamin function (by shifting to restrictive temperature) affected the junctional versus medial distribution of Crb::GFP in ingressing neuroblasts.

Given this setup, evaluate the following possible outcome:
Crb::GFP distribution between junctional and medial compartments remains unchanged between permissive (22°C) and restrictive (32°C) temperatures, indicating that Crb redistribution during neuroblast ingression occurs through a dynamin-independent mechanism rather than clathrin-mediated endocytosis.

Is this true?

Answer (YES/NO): NO